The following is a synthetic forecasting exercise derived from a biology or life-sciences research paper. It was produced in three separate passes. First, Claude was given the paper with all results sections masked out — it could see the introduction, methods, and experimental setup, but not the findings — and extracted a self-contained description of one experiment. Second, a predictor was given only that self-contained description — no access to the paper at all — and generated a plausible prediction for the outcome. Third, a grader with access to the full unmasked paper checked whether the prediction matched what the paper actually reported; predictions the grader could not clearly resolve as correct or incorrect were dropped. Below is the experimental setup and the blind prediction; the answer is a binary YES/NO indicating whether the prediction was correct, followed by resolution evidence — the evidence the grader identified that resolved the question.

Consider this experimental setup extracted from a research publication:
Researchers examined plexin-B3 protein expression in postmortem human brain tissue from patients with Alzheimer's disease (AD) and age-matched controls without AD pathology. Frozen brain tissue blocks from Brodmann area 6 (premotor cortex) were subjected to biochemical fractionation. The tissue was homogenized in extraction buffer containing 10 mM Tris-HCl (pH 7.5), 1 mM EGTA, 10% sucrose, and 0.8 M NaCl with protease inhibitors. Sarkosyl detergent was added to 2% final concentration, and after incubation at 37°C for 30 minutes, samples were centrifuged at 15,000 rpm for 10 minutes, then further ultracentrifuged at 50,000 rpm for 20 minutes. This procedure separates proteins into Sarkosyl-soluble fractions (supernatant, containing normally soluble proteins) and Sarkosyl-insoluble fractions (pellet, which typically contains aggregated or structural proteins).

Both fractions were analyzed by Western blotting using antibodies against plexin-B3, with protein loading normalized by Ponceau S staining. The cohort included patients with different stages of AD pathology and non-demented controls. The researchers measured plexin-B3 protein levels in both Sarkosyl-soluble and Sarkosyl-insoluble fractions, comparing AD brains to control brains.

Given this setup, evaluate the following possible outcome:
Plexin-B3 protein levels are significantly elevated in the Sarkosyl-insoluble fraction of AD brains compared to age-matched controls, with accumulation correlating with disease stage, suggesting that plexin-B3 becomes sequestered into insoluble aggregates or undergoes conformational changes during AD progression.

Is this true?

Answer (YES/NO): NO